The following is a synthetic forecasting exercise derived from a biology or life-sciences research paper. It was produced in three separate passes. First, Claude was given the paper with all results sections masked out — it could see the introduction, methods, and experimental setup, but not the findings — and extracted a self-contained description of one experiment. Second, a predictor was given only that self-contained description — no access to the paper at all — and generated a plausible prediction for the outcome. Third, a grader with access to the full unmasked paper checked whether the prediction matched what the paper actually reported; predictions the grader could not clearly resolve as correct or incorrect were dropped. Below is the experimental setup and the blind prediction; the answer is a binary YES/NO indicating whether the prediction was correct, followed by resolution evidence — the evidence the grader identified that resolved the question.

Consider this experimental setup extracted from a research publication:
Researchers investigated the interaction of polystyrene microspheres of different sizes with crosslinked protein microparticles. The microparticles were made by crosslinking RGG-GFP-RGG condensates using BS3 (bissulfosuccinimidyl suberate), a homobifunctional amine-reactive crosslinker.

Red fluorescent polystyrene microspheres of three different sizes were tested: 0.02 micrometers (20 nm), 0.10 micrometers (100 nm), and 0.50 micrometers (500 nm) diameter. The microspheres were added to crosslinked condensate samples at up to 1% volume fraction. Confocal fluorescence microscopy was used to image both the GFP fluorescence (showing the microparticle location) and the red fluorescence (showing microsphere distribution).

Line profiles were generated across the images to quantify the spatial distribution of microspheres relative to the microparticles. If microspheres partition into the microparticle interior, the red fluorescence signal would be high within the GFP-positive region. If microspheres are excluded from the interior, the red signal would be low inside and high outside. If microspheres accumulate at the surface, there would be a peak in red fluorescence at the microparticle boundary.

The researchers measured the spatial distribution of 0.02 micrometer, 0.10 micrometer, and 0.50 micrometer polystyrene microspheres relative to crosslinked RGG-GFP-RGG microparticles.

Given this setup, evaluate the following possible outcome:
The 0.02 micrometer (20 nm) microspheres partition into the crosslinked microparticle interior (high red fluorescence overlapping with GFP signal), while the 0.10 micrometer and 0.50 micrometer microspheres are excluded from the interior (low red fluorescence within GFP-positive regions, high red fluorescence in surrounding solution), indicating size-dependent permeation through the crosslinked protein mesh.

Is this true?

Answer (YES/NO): NO